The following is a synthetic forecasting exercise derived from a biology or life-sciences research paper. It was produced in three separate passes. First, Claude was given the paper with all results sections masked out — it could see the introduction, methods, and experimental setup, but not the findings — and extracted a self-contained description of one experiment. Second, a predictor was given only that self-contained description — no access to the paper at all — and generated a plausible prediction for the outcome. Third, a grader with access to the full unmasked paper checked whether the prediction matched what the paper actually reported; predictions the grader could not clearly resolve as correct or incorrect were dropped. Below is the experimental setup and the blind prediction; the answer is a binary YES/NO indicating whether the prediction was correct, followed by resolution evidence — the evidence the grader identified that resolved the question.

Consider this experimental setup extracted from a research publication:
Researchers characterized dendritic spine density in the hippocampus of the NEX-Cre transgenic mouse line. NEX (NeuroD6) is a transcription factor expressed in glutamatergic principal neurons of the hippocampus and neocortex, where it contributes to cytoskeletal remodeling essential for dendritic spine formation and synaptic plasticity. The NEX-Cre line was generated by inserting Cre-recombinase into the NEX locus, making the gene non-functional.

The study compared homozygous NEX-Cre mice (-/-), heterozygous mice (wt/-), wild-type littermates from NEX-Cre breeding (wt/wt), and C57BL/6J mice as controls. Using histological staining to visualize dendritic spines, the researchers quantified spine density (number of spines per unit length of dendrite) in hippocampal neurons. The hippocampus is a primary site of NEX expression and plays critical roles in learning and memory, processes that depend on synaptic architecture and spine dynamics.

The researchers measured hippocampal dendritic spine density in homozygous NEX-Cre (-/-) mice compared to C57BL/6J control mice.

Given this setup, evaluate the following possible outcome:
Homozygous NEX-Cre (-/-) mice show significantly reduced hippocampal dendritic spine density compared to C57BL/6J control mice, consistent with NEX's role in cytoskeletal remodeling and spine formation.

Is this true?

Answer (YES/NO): YES